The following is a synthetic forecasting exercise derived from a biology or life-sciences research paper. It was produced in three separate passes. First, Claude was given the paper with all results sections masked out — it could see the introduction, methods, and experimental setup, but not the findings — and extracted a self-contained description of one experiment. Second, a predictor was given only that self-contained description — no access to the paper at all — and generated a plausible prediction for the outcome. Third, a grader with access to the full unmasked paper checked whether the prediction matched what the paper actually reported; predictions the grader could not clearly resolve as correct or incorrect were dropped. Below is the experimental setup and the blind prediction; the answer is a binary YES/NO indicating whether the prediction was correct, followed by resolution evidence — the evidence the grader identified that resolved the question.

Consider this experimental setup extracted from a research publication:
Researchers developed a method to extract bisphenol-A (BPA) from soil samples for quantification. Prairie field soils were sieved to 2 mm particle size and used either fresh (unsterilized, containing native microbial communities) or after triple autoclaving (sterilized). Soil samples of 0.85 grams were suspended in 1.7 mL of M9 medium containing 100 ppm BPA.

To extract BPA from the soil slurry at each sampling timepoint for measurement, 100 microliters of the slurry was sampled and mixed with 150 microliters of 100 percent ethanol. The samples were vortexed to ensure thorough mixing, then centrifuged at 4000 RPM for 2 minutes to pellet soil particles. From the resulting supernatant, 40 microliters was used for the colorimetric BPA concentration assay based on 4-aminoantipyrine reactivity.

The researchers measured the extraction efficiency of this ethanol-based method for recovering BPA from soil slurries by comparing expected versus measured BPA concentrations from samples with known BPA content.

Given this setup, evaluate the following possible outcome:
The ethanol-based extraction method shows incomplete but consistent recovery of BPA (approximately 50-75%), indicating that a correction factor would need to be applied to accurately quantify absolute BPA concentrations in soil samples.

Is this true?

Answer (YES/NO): YES